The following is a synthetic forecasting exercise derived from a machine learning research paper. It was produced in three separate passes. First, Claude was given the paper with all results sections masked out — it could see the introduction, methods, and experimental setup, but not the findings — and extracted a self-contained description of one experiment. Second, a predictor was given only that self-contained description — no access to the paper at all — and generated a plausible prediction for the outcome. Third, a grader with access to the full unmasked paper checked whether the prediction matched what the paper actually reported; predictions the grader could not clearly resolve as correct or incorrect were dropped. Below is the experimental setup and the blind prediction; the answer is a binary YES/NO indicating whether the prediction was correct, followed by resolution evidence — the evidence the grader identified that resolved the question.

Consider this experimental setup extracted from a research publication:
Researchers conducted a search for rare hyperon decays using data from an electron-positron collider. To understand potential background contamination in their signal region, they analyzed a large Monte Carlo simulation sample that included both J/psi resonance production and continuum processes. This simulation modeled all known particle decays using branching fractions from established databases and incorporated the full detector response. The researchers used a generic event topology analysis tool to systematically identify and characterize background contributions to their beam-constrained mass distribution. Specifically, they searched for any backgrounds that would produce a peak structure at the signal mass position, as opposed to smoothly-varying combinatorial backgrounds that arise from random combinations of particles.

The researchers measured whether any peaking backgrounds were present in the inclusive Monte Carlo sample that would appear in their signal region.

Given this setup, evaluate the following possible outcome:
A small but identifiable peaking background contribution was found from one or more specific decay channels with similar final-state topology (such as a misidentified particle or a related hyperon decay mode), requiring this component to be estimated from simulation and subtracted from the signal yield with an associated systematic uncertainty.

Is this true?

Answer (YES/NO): NO